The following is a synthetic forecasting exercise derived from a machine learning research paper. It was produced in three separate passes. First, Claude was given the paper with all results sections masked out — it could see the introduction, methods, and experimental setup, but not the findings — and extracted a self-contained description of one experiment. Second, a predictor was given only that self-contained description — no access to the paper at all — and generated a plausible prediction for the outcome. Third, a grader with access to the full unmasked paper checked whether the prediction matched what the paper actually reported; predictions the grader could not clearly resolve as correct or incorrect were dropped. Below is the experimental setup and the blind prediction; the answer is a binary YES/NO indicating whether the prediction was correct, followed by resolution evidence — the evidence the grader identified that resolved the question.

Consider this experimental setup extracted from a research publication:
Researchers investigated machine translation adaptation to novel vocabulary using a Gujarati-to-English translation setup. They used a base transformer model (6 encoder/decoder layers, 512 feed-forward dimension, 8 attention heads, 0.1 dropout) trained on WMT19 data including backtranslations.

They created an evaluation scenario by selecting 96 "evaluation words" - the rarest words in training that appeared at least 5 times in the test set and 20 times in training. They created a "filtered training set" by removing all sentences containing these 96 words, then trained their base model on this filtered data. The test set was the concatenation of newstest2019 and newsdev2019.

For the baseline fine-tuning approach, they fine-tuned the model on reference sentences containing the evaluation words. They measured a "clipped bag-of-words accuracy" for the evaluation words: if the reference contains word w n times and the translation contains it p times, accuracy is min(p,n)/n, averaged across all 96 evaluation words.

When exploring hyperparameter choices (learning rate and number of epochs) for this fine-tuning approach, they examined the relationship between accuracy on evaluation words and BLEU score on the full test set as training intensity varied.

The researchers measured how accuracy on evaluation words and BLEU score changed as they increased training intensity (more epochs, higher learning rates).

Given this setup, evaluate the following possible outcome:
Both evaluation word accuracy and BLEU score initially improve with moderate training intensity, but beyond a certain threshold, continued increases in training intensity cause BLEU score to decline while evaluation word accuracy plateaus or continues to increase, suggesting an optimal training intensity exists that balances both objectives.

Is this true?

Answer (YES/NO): NO